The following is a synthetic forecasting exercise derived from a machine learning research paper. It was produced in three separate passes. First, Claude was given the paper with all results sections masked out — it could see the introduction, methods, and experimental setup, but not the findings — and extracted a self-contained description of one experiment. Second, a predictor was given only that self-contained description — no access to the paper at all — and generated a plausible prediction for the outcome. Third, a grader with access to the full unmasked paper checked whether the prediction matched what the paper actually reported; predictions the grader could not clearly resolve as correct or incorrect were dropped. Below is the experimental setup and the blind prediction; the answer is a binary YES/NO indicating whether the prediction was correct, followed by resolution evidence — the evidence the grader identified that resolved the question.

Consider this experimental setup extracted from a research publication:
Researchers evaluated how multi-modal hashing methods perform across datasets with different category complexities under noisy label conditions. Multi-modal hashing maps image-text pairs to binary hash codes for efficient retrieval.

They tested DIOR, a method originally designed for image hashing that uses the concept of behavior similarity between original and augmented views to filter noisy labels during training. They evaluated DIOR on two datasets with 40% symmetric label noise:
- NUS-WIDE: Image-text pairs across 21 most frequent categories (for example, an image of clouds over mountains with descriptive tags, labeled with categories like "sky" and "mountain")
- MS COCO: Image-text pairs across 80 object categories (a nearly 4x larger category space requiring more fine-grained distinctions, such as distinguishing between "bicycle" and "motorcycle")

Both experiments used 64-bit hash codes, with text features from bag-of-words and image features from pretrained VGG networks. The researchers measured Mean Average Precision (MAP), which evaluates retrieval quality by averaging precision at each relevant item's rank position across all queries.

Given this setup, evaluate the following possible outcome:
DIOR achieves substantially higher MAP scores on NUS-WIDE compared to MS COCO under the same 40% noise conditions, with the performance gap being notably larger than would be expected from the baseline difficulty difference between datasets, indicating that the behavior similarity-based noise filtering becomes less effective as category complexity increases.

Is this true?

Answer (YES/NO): YES